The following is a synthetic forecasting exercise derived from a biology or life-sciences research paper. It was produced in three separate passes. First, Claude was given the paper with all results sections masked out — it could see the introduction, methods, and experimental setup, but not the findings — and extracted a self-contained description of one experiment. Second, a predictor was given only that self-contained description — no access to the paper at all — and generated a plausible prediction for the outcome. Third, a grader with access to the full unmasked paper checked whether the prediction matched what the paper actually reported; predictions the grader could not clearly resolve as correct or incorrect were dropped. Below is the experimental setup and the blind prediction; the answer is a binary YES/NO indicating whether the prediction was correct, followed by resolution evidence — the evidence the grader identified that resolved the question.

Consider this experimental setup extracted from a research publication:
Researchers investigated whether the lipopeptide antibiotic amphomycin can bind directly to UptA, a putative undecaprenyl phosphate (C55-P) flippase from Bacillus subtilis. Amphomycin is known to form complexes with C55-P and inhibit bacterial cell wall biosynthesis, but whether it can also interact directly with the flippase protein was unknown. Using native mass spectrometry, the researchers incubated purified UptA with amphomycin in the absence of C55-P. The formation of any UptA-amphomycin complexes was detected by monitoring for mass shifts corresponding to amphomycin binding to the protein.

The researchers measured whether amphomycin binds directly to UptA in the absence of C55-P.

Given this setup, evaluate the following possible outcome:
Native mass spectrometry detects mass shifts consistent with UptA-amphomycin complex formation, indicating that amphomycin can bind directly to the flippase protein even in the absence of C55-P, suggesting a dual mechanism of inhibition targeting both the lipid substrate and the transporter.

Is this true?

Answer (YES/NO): YES